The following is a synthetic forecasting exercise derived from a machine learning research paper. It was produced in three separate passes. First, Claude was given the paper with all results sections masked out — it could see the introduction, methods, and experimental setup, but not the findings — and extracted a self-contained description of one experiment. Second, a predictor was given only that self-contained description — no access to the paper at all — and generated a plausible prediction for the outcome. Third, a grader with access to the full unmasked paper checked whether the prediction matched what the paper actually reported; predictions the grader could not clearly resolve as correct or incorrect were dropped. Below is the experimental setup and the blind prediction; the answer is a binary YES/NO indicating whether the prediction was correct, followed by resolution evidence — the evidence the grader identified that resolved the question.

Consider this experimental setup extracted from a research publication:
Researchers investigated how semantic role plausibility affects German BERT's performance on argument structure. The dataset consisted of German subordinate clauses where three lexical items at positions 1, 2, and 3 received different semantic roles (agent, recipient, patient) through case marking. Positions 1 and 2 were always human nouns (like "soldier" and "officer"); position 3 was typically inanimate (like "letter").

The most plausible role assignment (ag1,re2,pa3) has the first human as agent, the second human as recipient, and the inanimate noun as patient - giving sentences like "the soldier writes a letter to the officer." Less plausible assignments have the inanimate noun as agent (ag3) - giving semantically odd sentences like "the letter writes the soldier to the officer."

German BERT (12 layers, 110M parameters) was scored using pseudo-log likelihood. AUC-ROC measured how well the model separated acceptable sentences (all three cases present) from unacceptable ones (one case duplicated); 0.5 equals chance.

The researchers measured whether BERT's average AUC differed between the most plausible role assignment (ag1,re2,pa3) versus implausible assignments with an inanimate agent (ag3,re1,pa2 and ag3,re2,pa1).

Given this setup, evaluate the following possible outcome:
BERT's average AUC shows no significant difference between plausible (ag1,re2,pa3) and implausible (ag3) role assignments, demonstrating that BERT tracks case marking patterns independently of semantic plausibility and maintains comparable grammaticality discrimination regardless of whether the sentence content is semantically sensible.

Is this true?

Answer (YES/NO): NO